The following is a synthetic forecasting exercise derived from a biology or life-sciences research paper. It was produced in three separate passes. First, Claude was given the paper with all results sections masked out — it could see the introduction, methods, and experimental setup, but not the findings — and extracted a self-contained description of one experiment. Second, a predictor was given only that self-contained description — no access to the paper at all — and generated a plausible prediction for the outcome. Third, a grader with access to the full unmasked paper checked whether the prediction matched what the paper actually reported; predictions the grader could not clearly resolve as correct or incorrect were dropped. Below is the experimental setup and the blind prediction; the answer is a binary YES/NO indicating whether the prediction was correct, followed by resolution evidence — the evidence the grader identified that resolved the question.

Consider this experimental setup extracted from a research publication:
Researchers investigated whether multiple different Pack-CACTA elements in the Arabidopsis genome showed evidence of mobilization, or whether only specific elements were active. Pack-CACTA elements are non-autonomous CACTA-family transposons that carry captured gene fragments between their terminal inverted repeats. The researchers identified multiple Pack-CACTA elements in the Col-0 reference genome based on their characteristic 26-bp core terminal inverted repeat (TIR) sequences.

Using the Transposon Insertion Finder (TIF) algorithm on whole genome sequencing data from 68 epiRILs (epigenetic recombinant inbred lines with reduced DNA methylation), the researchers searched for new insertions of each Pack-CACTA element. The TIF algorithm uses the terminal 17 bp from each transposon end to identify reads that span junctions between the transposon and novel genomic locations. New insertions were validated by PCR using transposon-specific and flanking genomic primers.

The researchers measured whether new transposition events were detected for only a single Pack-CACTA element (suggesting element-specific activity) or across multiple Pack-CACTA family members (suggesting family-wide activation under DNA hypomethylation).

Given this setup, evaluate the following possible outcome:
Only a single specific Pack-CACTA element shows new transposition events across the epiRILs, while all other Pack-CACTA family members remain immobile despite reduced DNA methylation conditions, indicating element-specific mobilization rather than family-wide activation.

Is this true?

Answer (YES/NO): YES